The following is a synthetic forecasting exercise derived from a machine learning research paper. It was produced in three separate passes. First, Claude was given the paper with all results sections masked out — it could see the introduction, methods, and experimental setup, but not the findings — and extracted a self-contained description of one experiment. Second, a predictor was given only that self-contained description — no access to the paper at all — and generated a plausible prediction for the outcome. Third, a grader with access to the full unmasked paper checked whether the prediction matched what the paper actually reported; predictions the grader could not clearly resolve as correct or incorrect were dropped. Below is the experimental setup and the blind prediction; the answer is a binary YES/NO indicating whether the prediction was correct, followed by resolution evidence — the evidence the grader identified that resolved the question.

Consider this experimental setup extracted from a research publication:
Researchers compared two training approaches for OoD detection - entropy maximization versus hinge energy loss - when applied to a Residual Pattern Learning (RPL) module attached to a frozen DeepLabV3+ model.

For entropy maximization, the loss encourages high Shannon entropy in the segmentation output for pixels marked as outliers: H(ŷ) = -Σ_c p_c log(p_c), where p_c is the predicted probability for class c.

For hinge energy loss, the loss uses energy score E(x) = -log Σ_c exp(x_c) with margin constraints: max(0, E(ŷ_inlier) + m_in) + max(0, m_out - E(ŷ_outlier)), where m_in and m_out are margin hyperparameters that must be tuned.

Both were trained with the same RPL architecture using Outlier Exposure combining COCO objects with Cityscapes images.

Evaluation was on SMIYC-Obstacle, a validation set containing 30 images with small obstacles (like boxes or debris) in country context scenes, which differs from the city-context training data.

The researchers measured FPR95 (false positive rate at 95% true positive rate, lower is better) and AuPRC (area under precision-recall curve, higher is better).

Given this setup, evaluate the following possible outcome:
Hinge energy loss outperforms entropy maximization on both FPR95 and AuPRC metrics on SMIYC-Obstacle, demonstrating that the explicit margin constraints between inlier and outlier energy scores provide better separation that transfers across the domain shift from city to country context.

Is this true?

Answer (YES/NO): NO